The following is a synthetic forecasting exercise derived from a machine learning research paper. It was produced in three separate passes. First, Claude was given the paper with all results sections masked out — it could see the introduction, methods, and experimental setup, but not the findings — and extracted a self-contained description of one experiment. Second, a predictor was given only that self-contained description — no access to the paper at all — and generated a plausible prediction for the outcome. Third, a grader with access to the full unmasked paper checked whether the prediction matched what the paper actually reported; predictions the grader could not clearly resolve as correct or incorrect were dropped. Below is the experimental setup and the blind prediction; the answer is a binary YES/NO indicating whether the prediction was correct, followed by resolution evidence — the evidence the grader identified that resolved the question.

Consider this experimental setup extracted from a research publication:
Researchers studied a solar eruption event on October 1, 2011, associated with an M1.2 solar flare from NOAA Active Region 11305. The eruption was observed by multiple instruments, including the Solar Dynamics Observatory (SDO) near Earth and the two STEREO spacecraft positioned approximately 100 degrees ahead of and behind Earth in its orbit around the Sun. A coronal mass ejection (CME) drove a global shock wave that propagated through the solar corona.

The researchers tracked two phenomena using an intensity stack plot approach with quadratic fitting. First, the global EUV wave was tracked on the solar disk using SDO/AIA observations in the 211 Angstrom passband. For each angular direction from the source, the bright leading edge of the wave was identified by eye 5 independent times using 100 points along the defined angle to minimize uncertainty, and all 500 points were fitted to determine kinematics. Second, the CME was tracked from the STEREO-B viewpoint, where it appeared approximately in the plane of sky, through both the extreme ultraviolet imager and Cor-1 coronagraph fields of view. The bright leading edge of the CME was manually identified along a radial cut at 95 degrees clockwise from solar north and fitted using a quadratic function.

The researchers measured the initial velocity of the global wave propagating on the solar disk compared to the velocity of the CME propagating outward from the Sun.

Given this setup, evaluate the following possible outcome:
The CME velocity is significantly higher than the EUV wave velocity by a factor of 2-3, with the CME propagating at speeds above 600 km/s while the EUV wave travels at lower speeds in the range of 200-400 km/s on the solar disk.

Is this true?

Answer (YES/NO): NO